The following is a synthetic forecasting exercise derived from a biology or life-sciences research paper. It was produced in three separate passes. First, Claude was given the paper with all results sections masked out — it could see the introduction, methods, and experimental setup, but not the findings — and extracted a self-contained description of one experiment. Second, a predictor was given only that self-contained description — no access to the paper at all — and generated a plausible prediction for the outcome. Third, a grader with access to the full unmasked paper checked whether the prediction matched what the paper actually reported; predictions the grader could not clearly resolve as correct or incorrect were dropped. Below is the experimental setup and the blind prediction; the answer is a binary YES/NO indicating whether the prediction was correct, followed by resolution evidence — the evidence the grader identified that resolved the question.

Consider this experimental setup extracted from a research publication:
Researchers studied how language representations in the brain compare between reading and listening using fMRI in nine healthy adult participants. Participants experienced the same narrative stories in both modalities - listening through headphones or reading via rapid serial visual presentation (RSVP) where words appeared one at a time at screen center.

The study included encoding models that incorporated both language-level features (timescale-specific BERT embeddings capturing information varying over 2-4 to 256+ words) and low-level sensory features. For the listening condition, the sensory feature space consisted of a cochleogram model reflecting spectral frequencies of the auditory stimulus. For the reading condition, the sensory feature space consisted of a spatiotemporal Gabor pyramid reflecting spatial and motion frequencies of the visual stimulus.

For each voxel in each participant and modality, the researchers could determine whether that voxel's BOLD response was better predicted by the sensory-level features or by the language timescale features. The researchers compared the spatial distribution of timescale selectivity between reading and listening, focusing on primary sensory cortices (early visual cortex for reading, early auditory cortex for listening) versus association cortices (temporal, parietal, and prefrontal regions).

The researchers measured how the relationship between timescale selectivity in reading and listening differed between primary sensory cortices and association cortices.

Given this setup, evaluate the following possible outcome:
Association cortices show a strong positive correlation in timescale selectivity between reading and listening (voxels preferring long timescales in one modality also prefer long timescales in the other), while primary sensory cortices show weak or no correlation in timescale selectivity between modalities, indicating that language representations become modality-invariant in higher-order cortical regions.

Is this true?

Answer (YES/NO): YES